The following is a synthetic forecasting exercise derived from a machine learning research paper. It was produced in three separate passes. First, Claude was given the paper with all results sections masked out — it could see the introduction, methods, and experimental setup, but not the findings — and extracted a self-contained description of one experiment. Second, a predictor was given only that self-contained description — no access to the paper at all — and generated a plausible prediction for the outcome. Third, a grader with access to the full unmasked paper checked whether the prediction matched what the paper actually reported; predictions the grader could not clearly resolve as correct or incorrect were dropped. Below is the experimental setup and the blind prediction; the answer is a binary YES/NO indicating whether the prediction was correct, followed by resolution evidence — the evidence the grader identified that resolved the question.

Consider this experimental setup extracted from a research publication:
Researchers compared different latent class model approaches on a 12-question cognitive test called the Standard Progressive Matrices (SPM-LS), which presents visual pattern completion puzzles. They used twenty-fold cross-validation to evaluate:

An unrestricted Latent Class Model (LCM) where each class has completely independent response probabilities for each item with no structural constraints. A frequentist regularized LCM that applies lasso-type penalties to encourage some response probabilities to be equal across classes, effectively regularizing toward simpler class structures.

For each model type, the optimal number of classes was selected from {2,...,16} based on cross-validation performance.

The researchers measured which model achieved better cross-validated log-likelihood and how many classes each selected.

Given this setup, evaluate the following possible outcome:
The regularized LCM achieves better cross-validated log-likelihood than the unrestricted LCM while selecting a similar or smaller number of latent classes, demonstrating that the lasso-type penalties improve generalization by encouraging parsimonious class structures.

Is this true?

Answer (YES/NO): NO